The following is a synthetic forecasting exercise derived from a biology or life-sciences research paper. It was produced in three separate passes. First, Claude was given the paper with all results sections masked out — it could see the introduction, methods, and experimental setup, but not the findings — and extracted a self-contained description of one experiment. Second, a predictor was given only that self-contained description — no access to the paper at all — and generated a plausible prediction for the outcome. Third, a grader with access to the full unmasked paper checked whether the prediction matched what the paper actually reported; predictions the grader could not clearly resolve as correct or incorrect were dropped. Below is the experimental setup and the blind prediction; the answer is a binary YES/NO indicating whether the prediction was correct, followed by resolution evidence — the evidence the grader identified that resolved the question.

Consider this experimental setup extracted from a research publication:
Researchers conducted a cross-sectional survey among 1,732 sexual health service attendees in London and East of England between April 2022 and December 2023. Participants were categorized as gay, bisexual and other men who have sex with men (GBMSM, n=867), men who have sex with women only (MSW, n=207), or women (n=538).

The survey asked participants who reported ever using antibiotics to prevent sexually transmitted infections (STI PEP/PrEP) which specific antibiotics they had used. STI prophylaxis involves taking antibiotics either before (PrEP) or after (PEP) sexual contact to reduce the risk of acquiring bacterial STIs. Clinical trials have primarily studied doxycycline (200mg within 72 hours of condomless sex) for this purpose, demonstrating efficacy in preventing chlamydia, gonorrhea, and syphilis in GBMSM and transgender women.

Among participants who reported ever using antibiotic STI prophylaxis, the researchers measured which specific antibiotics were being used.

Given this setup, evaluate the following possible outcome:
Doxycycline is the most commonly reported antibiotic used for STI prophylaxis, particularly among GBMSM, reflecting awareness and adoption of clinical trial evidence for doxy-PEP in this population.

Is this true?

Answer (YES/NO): NO